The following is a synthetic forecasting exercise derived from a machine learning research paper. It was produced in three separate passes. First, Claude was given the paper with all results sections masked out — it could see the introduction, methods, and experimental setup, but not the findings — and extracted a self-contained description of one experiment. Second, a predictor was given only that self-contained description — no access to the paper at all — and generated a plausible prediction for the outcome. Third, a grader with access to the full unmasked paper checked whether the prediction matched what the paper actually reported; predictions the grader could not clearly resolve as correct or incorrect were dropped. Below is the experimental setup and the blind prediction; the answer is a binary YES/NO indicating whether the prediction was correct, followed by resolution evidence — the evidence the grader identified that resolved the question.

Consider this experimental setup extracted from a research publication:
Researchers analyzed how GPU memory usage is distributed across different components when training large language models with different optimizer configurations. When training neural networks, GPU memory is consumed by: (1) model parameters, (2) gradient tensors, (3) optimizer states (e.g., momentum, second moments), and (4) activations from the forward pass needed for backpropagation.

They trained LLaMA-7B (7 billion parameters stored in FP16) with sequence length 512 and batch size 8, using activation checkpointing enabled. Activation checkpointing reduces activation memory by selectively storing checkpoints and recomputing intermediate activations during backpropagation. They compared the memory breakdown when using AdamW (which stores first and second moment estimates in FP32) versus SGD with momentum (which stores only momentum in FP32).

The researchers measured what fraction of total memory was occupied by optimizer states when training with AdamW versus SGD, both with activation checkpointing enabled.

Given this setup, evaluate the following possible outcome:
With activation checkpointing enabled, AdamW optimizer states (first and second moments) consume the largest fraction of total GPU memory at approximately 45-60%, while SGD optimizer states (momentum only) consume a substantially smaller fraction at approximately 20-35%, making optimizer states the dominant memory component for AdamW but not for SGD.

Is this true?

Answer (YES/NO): NO